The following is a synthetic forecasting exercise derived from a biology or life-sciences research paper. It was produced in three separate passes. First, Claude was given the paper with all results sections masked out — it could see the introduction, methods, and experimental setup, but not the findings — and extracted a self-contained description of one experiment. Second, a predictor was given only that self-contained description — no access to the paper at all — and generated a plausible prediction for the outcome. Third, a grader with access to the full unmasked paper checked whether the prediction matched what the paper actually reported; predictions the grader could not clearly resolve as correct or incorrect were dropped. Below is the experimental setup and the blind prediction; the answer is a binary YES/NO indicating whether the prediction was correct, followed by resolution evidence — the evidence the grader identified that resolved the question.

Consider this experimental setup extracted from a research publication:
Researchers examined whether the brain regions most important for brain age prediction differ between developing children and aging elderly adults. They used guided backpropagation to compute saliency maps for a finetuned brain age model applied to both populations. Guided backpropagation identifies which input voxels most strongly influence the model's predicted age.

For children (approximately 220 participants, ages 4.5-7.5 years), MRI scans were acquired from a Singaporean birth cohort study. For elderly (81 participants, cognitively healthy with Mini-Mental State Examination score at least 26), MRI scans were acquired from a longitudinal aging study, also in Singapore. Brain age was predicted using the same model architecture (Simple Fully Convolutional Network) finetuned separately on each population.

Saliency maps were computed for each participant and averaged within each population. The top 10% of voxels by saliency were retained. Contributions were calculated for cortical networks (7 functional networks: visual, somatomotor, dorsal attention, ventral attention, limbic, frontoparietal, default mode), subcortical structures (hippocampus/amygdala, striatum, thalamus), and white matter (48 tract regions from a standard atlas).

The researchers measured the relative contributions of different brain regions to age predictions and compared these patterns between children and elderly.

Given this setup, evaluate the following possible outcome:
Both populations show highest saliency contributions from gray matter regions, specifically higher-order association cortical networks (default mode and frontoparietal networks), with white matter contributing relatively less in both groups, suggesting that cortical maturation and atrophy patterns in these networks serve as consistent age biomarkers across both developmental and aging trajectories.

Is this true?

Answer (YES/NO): NO